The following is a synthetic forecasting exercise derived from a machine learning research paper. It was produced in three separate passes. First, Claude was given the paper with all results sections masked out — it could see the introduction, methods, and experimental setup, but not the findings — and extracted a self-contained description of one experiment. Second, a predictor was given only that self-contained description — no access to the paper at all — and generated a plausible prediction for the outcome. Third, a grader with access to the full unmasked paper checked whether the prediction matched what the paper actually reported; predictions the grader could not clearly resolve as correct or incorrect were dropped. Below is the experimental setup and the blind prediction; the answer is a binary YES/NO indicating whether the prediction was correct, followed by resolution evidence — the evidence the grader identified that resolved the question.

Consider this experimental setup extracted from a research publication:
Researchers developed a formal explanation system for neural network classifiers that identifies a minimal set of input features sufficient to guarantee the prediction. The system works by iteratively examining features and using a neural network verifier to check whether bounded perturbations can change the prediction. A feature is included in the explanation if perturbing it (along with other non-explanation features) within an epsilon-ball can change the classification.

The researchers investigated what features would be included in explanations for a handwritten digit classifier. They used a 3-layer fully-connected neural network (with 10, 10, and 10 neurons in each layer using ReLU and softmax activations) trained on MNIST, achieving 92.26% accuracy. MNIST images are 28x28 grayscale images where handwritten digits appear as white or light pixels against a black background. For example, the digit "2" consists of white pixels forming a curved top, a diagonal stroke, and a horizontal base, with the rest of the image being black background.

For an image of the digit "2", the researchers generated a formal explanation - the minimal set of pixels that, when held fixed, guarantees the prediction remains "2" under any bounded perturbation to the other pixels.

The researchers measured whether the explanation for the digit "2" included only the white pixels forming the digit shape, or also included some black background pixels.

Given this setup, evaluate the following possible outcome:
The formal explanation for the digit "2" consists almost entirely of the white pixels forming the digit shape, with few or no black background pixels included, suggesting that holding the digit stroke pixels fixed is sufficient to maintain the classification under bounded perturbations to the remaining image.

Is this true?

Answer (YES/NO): NO